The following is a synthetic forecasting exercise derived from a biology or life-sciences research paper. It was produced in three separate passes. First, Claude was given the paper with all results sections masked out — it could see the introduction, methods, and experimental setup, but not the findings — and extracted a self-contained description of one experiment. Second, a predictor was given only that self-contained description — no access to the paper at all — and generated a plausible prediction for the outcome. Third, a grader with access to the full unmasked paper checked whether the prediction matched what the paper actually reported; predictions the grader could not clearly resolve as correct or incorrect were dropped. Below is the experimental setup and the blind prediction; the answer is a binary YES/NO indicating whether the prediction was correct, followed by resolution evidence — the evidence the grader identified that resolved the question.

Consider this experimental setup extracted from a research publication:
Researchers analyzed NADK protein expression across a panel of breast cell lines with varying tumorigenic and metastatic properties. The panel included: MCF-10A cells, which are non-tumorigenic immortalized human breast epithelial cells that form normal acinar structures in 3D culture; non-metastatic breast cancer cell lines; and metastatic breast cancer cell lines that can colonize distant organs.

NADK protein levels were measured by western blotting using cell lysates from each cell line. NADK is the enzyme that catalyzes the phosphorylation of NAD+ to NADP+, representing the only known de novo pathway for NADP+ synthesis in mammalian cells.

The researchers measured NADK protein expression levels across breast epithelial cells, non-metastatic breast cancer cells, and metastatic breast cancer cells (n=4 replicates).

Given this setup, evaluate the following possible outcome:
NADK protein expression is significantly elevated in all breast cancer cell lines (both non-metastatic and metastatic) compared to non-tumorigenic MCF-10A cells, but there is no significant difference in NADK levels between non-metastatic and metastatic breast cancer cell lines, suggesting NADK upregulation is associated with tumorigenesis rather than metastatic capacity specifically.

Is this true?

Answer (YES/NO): NO